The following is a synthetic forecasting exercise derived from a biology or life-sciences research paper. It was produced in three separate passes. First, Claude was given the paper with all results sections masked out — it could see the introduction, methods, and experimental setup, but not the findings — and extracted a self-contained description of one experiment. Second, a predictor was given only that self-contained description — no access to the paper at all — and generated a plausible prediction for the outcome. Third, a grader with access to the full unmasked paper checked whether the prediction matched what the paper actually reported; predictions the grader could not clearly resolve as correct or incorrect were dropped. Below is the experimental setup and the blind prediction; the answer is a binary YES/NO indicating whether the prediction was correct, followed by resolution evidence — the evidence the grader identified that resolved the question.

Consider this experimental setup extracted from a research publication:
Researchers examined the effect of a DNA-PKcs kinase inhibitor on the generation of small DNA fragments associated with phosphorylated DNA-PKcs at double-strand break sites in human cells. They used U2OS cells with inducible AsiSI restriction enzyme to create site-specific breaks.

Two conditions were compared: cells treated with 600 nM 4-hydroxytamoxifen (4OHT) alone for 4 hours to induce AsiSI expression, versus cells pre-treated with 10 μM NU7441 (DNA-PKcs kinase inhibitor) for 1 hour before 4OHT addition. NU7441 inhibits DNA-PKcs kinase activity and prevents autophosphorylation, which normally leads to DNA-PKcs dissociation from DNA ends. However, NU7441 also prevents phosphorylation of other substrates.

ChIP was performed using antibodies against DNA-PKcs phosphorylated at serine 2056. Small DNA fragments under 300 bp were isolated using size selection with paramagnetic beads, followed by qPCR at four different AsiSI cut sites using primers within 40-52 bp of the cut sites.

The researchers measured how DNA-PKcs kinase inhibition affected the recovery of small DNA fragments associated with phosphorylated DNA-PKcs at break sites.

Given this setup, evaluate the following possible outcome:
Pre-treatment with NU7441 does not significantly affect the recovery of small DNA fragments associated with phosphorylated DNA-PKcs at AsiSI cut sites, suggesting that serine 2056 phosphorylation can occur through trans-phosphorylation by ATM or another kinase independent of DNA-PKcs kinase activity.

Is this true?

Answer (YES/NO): NO